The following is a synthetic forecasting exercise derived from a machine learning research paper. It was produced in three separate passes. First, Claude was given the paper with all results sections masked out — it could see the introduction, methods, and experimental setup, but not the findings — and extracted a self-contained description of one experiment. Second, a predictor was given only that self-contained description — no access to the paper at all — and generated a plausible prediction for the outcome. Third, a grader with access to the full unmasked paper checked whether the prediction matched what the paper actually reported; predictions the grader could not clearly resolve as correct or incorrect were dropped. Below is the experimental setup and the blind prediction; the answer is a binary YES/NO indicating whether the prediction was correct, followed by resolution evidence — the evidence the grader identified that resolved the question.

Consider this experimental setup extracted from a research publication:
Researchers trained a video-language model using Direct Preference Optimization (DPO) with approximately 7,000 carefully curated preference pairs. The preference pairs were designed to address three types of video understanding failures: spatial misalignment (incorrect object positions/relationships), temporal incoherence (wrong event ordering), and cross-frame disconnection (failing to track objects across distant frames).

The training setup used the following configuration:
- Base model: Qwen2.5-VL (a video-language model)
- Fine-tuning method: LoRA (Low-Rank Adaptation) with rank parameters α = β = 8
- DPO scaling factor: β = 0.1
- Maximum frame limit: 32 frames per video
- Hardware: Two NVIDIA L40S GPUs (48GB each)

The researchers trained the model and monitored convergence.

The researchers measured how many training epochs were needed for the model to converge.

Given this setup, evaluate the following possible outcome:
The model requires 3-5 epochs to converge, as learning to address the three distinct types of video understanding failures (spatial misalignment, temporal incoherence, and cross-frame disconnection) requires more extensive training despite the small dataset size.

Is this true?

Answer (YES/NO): NO